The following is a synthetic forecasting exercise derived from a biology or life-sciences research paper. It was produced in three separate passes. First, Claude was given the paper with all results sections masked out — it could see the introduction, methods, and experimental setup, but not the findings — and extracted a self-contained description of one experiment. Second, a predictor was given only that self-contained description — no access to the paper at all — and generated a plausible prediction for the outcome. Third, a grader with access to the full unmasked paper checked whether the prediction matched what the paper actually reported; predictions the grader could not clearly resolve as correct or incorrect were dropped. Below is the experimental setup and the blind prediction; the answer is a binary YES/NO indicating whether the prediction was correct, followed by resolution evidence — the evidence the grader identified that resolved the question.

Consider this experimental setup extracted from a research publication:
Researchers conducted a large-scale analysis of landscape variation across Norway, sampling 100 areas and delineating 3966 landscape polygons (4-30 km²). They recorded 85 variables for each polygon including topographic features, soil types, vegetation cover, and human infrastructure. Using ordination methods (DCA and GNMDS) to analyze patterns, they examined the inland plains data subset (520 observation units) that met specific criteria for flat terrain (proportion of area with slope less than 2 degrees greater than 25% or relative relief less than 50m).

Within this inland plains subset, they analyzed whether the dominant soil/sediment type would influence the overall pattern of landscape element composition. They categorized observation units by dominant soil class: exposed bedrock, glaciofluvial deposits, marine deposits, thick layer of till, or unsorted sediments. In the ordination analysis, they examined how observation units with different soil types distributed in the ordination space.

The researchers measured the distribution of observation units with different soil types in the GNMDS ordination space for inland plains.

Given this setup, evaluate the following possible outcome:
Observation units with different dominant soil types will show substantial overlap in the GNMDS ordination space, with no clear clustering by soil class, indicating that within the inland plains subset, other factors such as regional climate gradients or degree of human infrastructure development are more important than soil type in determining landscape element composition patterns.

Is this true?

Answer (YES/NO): NO